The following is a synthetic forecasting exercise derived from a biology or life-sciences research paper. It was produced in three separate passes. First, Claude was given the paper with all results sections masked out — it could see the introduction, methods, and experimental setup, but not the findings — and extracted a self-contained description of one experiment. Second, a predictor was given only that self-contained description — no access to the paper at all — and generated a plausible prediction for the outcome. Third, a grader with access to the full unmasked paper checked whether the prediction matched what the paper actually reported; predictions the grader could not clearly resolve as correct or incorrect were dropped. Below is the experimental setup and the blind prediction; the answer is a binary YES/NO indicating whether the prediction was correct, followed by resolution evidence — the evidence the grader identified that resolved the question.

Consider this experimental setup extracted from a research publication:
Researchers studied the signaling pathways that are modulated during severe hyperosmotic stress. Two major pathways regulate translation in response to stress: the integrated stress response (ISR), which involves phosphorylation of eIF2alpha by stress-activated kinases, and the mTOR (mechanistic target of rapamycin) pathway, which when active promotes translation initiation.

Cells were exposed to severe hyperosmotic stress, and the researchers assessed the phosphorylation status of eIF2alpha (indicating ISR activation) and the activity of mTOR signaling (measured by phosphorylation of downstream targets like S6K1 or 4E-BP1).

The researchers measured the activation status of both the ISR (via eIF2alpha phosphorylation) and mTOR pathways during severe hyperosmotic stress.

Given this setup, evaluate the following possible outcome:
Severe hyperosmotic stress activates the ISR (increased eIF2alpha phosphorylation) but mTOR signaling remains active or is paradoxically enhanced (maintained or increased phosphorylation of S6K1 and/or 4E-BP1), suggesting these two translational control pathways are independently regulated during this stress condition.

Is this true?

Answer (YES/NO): NO